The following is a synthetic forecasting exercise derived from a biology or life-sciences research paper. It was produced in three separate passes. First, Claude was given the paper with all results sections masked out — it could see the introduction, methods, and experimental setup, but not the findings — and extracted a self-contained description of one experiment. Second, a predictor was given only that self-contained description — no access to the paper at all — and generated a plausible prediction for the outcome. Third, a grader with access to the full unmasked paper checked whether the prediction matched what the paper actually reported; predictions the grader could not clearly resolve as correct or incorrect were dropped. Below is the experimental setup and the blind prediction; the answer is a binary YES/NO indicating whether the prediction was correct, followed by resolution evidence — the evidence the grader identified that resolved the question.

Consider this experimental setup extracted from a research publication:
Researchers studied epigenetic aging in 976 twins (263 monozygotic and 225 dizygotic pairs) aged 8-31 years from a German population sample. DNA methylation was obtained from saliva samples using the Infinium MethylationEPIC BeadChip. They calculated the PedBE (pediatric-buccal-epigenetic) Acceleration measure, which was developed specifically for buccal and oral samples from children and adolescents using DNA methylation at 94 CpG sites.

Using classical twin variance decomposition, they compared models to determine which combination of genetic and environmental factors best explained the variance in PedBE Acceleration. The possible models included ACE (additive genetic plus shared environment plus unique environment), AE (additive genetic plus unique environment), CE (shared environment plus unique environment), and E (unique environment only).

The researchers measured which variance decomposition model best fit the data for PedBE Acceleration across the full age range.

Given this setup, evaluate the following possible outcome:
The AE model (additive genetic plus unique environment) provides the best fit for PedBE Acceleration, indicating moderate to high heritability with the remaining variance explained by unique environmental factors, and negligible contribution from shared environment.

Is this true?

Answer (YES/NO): NO